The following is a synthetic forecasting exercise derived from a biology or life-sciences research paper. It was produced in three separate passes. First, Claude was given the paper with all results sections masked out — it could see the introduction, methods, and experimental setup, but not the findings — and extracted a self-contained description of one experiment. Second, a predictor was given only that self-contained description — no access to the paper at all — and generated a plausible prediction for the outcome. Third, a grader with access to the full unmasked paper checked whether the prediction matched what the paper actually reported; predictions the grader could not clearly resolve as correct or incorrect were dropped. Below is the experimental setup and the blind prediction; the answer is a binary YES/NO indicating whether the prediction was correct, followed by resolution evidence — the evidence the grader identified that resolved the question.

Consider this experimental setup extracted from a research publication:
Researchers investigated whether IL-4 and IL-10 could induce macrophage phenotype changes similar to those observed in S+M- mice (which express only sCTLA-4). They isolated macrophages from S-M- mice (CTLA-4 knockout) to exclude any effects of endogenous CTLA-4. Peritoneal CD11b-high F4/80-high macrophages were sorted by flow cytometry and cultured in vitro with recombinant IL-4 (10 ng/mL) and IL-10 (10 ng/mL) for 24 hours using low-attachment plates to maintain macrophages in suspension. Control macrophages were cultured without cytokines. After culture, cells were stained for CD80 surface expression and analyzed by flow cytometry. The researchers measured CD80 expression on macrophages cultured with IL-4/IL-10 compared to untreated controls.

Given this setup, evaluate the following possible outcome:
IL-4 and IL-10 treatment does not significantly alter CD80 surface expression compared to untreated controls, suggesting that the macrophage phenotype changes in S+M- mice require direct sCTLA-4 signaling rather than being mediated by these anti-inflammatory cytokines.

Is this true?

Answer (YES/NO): NO